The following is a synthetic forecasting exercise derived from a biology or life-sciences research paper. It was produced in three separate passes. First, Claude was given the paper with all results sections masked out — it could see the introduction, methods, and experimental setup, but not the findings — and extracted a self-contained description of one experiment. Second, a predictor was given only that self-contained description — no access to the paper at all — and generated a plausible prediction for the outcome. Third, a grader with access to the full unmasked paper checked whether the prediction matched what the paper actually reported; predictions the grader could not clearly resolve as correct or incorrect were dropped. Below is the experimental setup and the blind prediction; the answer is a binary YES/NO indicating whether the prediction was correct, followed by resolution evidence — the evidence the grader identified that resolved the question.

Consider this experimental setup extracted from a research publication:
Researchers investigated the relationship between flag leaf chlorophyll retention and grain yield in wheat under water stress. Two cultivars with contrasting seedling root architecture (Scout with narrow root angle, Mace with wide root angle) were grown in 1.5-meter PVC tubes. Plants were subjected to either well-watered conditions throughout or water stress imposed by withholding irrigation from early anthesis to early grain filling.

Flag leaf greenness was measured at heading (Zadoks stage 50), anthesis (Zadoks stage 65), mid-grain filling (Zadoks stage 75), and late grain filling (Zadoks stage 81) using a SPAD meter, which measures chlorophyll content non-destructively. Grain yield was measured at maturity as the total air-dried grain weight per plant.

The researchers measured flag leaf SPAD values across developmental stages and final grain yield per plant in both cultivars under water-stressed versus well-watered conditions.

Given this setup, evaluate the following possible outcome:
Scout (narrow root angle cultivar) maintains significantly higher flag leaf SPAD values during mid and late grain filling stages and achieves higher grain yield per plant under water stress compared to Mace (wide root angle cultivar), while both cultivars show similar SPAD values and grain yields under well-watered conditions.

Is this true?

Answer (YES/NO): NO